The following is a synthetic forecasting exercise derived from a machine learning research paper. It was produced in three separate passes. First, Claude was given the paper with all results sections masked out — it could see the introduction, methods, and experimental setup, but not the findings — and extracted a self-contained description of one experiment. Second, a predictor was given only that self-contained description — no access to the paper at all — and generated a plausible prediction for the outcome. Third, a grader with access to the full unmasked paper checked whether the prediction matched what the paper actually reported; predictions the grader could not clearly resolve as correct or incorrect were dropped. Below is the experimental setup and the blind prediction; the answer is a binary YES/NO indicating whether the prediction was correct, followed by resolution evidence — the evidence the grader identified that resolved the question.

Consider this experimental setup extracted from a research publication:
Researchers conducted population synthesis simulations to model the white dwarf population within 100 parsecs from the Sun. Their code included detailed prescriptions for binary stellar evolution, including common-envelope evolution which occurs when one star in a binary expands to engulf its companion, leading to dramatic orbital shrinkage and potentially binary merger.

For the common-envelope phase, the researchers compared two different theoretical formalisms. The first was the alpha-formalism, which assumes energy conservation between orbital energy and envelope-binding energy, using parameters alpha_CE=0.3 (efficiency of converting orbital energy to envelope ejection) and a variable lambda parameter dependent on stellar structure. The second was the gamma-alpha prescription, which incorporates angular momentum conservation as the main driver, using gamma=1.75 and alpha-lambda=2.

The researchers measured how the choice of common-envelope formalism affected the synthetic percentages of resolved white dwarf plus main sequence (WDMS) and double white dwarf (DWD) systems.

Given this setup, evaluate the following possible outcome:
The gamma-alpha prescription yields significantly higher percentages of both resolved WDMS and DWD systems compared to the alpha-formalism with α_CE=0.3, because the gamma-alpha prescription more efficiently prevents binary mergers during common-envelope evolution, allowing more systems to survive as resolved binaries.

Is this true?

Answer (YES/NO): NO